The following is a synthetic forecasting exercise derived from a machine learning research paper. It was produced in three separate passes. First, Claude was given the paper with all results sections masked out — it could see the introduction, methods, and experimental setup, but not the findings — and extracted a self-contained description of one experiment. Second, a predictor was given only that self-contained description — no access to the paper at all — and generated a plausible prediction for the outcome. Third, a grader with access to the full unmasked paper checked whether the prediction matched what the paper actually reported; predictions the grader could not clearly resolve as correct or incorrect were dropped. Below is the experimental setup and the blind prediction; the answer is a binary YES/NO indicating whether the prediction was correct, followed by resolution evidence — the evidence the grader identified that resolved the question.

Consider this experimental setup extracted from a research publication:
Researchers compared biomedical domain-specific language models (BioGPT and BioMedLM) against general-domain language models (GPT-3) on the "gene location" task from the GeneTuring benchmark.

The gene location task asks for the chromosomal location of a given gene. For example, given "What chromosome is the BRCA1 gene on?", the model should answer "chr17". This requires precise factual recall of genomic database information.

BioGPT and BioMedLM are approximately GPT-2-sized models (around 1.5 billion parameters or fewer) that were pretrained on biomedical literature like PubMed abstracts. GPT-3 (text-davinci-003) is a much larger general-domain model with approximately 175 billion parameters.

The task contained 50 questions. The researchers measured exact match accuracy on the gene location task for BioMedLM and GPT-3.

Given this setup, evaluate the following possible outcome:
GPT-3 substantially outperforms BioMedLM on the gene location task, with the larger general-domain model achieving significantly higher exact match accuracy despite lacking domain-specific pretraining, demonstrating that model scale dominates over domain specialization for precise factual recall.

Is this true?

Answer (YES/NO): NO